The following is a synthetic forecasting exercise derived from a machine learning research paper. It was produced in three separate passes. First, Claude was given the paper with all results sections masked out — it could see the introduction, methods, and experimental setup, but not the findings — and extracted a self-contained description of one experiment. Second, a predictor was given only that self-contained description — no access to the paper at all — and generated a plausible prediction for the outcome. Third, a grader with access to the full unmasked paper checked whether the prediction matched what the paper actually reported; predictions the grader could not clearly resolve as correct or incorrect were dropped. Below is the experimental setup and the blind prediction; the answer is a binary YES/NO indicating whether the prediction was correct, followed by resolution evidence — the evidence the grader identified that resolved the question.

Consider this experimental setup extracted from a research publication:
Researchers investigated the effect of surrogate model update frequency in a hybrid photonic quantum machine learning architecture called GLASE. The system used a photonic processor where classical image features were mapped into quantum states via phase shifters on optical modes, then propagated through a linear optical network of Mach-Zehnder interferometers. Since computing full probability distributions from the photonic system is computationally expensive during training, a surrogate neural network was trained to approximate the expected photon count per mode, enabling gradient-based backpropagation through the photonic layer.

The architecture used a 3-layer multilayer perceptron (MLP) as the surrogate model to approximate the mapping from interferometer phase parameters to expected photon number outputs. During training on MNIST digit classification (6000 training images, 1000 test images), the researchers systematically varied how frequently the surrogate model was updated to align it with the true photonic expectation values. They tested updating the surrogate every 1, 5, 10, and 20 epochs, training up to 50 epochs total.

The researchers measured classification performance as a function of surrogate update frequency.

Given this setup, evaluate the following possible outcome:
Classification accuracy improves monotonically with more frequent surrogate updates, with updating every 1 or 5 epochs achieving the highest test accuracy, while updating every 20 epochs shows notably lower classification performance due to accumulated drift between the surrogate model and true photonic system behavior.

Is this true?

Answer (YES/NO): NO